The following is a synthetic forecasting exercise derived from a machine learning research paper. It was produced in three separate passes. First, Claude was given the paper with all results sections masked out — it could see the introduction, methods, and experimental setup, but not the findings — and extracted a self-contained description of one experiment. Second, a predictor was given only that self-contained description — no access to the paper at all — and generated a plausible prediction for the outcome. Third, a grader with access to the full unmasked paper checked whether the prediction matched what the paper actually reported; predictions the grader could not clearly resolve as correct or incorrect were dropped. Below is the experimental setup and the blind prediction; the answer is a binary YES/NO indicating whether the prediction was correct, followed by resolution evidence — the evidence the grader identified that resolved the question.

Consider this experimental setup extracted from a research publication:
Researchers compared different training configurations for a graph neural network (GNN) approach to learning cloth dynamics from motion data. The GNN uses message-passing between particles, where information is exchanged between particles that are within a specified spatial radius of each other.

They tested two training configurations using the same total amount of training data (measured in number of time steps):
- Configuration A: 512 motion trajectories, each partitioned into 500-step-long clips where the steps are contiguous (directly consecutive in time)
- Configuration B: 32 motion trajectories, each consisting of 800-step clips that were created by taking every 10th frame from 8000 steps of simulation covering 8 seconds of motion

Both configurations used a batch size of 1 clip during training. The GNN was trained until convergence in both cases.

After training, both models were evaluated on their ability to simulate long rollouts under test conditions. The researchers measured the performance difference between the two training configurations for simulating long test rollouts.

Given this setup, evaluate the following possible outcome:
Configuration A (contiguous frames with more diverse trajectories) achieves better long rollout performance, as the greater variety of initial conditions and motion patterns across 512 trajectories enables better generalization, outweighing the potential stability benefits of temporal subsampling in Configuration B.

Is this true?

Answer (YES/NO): NO